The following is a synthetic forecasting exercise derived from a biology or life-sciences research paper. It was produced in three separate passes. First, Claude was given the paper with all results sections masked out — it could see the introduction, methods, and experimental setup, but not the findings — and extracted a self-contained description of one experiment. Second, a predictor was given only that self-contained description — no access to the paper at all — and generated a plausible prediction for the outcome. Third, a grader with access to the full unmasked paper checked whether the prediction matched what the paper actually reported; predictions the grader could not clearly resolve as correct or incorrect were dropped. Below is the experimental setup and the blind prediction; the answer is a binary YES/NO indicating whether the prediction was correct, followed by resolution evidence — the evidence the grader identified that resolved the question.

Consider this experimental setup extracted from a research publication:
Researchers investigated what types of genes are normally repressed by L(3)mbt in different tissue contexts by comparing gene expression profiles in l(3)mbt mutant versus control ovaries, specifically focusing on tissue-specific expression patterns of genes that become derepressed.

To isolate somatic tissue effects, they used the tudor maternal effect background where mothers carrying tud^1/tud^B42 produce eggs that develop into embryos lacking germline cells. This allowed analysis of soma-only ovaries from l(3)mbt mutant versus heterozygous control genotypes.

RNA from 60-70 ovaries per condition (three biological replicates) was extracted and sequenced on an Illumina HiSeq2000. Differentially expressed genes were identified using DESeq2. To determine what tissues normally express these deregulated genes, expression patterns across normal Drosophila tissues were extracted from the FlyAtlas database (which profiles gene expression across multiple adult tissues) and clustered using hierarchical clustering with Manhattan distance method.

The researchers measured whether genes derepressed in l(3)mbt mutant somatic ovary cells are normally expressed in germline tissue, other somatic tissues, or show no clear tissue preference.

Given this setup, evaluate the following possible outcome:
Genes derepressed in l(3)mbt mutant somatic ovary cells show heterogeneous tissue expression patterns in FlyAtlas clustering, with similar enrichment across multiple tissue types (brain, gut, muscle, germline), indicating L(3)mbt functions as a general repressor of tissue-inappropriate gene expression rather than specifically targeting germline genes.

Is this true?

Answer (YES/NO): NO